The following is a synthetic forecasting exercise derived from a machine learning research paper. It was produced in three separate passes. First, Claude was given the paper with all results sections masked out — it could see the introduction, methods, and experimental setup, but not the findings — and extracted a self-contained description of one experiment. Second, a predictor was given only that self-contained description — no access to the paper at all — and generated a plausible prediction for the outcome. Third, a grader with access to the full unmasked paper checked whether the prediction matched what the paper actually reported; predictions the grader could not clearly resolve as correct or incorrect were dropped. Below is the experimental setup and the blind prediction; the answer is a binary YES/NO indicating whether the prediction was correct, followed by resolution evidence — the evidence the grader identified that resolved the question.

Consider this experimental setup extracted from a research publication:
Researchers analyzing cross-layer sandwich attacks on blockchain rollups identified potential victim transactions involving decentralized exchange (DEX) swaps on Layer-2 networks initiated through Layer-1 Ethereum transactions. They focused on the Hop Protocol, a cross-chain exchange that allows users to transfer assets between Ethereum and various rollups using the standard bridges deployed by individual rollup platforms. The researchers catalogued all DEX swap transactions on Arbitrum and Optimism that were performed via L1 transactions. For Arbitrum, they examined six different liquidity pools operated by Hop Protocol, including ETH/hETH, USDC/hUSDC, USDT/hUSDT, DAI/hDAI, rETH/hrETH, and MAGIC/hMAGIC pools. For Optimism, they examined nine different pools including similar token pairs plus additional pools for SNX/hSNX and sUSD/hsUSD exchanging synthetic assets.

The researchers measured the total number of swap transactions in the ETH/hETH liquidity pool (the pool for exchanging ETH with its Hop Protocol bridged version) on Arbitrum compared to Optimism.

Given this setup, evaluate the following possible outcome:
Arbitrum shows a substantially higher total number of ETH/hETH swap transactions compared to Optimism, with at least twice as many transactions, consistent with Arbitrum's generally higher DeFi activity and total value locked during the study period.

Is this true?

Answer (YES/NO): NO